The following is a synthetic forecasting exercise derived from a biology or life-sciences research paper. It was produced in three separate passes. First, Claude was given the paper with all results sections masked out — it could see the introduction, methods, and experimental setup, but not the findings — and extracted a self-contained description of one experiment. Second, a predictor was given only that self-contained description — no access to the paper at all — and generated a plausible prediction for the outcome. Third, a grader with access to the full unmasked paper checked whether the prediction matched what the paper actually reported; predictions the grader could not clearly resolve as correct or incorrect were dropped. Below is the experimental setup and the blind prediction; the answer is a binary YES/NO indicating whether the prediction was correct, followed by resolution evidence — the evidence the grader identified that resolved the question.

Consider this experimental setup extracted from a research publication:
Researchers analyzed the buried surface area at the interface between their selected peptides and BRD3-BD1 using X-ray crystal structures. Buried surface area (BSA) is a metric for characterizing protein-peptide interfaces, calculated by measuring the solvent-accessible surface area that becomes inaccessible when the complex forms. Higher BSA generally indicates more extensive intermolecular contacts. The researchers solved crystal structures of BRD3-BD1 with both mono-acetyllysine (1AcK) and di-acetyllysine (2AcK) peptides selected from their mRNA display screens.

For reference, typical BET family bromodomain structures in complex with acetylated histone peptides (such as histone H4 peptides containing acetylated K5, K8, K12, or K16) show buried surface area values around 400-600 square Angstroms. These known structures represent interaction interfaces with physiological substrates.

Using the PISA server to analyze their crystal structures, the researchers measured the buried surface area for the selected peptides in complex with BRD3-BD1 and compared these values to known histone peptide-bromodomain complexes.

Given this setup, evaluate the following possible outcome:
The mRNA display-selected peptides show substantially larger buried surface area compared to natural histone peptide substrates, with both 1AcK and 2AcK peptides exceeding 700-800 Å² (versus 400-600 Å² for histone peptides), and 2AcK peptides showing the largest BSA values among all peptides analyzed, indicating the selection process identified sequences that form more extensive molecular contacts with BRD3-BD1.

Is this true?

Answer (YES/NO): YES